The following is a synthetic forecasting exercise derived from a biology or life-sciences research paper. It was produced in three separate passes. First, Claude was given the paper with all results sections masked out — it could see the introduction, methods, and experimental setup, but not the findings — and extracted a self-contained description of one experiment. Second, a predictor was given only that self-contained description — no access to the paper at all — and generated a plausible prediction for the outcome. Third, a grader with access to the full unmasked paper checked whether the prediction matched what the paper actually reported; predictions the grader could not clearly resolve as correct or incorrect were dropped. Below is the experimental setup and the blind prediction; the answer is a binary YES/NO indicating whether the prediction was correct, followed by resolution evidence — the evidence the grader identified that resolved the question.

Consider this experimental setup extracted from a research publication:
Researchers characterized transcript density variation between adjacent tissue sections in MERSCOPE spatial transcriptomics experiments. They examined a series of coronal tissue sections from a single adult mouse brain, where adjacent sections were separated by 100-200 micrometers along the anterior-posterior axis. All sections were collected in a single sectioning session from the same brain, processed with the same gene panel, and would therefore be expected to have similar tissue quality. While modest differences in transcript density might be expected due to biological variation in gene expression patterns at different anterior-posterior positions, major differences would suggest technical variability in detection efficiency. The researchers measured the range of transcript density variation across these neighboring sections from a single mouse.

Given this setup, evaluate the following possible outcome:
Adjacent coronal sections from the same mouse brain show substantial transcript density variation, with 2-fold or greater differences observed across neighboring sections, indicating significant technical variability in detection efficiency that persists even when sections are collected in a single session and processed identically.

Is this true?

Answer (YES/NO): YES